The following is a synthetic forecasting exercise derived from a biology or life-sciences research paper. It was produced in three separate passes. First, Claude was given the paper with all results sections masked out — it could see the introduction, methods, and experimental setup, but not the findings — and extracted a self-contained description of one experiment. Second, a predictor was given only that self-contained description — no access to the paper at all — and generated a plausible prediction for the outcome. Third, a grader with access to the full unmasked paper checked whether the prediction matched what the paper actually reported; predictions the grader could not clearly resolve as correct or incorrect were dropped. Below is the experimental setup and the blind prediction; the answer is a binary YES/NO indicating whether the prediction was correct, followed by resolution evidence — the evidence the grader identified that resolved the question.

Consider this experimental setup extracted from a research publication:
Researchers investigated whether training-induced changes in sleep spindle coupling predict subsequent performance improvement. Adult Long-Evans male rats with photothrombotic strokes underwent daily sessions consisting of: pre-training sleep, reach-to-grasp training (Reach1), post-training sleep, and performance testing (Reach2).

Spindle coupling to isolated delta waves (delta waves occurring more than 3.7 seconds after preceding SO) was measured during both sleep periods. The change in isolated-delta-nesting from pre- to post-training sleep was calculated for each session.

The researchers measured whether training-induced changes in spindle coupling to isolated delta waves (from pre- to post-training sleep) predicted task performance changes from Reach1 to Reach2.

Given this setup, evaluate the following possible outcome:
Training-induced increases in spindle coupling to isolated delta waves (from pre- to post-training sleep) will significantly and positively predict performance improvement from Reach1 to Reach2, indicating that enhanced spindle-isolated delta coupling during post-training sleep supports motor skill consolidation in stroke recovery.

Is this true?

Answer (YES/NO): NO